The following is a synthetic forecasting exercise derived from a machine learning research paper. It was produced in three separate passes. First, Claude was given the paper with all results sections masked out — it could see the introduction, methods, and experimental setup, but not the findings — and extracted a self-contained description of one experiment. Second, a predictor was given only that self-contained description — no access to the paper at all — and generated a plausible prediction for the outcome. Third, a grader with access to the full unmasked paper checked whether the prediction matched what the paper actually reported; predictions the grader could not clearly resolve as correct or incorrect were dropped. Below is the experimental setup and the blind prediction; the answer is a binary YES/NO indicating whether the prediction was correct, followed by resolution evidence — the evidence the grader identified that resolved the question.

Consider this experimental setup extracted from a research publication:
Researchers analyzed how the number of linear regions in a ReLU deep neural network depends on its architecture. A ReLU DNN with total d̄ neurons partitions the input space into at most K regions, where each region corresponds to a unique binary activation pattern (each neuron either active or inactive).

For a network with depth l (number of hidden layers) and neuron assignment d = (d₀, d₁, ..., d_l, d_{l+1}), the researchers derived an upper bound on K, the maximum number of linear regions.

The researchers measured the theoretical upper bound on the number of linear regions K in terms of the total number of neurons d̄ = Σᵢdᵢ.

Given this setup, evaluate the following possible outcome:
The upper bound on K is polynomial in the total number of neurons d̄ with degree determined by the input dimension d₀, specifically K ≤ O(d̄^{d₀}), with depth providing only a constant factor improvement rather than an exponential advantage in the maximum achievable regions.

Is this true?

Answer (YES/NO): NO